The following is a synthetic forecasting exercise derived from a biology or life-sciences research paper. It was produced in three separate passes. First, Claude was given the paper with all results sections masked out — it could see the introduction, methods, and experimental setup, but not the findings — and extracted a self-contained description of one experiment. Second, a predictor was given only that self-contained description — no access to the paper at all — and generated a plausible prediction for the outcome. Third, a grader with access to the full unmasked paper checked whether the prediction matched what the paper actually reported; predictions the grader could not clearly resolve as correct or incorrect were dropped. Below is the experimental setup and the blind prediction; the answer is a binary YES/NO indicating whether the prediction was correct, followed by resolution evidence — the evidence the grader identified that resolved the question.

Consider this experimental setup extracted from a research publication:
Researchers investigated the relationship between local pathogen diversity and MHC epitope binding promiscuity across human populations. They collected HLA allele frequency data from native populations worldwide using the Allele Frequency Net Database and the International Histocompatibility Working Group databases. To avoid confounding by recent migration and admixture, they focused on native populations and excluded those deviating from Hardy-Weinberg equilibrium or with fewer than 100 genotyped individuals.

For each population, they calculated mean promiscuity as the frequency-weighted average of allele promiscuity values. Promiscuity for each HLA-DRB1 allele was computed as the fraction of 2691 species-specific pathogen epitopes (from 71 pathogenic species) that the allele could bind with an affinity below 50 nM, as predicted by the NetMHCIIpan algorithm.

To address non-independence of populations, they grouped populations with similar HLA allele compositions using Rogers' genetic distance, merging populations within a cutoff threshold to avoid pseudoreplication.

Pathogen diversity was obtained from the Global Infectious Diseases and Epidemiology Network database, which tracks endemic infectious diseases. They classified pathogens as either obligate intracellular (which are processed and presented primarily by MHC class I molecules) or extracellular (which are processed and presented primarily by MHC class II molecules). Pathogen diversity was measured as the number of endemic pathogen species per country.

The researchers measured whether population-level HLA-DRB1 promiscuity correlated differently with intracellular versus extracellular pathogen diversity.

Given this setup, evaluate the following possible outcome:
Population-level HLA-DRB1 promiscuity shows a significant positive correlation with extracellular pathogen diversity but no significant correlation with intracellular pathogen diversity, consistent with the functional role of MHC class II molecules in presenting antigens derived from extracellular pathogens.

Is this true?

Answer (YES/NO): YES